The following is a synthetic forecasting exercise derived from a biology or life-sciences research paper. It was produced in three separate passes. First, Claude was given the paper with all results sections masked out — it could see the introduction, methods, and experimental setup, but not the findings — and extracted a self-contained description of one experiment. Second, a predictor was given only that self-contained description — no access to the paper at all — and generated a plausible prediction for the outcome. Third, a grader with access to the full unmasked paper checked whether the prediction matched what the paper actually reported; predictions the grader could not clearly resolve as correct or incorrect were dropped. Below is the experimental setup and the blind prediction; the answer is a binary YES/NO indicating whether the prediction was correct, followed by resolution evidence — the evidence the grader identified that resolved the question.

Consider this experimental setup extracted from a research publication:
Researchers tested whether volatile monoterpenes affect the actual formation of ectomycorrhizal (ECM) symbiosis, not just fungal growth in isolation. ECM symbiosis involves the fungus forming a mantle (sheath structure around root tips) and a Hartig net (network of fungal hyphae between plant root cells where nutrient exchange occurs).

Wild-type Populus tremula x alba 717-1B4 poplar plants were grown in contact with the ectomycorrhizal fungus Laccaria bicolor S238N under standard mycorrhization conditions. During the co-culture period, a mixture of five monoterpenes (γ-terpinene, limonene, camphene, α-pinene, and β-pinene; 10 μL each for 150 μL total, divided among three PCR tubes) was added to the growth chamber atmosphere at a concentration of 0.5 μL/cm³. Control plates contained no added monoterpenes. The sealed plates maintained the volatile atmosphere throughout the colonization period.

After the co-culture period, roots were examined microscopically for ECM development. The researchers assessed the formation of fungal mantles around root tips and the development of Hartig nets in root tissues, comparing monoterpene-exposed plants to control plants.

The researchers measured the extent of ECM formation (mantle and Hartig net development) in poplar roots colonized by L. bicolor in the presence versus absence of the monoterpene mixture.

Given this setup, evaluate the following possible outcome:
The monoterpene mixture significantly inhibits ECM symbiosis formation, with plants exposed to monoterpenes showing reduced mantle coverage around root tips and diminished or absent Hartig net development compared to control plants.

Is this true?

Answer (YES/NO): YES